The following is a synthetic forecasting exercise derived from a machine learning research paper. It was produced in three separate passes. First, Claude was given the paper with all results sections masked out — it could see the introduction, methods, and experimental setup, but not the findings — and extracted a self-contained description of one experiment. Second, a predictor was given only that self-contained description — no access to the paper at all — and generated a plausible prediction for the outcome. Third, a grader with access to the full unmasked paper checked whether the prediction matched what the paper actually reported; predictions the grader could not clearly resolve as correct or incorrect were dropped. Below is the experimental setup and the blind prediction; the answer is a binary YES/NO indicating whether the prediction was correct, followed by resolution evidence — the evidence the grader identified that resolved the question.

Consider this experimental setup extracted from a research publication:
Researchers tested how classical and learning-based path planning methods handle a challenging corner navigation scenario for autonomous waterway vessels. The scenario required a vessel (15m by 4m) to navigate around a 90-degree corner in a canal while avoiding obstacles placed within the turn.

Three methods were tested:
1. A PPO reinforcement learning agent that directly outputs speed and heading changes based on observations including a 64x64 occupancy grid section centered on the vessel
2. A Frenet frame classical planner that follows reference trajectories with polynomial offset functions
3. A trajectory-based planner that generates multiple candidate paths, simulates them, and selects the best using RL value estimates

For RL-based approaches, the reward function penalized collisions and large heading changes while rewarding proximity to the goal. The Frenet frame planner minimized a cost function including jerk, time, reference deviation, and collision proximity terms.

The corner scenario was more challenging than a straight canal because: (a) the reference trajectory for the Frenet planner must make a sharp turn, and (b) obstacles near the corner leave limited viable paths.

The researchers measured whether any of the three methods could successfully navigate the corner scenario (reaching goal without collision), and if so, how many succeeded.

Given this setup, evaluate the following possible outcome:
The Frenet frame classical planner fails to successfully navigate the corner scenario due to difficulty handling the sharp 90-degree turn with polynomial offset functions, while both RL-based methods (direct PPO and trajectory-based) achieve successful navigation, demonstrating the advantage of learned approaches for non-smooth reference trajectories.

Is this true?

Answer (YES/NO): NO